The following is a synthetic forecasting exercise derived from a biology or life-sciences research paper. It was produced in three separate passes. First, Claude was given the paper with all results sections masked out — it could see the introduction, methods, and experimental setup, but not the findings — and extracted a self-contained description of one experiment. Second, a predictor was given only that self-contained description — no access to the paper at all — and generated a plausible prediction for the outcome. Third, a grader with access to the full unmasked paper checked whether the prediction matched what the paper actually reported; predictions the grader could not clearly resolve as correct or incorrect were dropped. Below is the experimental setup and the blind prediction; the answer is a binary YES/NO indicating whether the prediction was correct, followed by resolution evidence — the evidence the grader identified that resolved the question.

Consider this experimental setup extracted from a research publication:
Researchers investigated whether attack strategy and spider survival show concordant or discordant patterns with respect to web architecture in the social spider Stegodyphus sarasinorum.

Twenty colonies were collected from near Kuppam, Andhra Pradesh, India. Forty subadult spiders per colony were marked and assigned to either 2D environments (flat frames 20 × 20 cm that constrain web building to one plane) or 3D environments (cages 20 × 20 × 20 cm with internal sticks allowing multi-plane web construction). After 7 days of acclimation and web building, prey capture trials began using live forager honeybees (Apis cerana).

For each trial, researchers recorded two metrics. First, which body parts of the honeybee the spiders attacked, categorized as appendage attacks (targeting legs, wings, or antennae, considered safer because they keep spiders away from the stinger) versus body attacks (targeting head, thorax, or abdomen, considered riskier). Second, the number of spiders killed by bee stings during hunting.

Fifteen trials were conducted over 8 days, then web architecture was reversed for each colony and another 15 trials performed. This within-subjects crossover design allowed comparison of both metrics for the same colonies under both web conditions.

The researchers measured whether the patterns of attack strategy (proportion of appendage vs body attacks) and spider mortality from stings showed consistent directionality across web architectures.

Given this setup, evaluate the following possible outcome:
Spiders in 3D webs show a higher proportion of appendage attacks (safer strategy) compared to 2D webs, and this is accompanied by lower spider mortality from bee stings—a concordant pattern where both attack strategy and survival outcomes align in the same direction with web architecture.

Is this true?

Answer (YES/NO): YES